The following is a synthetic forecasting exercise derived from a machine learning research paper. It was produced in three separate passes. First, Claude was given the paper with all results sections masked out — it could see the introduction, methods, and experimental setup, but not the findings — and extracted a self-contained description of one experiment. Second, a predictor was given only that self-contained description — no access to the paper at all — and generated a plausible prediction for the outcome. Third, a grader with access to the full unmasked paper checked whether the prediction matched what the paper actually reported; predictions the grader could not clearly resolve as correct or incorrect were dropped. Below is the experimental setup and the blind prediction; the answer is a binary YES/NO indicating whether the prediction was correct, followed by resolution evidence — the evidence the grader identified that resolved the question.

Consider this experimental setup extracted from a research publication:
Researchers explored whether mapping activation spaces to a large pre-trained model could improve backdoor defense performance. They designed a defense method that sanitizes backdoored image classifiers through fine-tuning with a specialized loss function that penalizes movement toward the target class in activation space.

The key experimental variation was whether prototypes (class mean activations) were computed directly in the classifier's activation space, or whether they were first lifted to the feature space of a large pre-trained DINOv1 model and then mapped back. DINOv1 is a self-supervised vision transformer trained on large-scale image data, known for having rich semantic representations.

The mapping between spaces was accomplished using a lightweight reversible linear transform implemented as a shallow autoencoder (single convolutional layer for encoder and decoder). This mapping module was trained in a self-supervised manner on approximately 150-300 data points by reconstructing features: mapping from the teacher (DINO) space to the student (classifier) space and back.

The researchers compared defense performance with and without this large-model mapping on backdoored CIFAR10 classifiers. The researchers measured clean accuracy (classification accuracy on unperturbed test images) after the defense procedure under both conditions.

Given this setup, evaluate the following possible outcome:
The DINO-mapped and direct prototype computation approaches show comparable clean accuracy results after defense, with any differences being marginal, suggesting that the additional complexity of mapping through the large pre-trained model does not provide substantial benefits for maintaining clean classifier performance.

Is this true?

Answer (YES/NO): NO